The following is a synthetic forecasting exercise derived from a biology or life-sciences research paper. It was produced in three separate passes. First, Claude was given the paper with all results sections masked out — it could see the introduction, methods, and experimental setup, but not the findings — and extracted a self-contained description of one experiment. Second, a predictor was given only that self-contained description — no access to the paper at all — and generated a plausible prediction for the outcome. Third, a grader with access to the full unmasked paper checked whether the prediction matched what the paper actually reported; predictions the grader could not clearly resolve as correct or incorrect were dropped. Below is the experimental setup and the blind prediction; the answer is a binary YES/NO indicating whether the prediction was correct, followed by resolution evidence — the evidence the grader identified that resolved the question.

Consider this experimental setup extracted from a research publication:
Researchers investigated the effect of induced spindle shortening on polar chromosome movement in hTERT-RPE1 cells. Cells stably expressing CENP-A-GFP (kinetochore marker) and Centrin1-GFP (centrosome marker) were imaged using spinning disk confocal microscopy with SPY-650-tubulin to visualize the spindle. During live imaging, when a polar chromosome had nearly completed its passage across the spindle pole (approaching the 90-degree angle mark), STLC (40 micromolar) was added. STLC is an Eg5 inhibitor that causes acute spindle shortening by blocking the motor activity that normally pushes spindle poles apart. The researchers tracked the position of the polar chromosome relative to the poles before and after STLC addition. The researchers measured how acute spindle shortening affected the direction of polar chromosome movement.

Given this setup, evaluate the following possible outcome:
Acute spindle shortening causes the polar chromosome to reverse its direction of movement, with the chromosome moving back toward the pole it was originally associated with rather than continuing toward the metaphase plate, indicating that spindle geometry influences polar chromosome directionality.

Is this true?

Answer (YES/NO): YES